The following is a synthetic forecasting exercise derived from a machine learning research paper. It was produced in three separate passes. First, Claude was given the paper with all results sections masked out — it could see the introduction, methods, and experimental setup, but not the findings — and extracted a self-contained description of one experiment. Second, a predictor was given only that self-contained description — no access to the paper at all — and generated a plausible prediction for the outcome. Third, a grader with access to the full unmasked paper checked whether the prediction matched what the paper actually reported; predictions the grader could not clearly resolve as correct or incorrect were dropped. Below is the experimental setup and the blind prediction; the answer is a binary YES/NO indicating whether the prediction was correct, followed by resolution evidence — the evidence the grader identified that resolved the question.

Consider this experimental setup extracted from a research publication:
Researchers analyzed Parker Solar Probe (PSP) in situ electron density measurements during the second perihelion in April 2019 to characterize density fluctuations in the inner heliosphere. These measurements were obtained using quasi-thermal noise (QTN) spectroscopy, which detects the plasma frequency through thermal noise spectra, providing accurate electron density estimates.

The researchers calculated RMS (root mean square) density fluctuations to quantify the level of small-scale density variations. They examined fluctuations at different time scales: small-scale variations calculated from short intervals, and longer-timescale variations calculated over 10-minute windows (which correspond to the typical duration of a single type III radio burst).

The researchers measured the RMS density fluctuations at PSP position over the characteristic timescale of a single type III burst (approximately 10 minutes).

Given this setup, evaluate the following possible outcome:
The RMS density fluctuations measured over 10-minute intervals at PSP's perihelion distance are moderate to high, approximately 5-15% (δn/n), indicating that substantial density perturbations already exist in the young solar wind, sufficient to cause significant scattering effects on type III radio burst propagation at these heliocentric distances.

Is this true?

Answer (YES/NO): NO